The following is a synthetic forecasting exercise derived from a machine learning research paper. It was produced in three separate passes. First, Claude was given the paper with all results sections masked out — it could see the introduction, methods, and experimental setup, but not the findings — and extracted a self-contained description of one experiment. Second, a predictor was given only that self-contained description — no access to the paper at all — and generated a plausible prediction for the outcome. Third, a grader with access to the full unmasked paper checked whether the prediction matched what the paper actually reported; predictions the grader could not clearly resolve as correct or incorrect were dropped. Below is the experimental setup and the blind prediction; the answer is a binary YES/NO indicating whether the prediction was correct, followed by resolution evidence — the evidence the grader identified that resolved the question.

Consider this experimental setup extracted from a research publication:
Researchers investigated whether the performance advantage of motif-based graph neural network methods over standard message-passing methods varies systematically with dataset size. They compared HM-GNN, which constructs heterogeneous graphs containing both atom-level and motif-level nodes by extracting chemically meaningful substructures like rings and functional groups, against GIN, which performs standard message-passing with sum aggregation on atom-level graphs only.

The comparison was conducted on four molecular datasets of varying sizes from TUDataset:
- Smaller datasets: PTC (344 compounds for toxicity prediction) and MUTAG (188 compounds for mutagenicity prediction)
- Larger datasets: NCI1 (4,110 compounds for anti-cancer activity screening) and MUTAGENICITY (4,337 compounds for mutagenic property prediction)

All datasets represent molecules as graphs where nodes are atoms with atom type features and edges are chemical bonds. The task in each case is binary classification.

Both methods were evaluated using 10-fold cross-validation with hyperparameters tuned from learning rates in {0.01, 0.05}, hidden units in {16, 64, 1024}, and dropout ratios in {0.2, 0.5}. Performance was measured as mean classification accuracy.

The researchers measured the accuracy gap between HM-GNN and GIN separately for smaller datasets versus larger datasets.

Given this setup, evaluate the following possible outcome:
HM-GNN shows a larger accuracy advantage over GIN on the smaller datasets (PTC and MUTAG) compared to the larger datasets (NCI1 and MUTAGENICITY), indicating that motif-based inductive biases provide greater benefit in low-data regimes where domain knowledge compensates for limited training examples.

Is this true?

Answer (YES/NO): YES